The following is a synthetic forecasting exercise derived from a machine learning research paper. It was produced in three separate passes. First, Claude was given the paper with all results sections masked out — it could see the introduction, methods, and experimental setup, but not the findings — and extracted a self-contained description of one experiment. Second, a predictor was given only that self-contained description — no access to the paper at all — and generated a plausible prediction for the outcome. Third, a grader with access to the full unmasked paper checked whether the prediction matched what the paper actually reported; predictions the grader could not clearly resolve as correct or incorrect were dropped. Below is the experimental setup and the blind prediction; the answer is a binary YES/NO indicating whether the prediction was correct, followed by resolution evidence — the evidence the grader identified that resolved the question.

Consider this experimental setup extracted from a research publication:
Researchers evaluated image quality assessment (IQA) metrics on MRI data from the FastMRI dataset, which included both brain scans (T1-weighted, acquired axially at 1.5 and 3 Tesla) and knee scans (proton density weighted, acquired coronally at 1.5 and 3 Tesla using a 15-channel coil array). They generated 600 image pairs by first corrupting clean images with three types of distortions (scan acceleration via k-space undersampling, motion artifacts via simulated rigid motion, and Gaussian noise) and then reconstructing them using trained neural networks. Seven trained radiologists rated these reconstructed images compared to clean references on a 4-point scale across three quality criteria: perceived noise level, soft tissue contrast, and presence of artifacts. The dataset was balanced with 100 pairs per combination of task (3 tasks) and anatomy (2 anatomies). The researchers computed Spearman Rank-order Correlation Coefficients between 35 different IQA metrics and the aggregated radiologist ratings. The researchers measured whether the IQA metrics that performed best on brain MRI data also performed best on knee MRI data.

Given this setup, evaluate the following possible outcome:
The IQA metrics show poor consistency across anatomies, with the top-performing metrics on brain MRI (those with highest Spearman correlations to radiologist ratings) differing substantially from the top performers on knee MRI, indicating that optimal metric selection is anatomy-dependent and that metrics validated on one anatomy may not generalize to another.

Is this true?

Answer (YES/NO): NO